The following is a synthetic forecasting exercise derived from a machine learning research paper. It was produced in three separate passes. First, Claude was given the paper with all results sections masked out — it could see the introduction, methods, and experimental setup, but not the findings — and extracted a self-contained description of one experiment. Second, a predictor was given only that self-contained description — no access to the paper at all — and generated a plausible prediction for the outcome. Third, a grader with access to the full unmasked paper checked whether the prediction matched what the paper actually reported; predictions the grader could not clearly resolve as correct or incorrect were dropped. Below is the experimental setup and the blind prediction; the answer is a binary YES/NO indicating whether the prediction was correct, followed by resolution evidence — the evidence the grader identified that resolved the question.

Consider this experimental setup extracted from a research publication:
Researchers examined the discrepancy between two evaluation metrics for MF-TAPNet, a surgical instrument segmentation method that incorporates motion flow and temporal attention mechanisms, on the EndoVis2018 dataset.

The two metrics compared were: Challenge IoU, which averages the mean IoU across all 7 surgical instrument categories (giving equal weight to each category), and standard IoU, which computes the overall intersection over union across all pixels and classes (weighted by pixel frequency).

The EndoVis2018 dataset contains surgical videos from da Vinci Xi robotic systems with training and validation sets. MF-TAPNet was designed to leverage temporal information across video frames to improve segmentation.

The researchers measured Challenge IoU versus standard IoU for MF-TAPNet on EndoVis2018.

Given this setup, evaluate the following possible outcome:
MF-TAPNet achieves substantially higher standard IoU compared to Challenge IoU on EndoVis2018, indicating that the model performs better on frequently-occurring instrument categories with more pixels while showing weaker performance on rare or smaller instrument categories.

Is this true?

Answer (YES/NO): NO